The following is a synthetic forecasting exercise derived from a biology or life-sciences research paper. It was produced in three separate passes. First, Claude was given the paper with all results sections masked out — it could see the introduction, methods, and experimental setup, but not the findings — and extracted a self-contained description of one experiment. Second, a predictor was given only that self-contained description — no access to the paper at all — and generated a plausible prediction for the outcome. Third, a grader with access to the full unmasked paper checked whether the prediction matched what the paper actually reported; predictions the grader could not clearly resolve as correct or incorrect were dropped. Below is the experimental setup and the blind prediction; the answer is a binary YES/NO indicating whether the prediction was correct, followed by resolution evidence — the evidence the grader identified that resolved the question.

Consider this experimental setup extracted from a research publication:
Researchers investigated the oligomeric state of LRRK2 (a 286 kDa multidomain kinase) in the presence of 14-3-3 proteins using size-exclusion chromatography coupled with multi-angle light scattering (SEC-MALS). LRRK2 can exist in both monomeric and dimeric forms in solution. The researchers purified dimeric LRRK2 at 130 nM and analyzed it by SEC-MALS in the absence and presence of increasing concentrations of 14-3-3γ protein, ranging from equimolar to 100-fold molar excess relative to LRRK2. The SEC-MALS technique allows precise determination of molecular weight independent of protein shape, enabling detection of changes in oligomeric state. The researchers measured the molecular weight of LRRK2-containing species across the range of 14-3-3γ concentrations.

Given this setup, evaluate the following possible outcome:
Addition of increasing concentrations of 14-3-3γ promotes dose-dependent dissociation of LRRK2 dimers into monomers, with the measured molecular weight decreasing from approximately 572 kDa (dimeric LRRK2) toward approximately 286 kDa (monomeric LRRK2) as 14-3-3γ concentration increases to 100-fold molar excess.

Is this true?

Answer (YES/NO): NO